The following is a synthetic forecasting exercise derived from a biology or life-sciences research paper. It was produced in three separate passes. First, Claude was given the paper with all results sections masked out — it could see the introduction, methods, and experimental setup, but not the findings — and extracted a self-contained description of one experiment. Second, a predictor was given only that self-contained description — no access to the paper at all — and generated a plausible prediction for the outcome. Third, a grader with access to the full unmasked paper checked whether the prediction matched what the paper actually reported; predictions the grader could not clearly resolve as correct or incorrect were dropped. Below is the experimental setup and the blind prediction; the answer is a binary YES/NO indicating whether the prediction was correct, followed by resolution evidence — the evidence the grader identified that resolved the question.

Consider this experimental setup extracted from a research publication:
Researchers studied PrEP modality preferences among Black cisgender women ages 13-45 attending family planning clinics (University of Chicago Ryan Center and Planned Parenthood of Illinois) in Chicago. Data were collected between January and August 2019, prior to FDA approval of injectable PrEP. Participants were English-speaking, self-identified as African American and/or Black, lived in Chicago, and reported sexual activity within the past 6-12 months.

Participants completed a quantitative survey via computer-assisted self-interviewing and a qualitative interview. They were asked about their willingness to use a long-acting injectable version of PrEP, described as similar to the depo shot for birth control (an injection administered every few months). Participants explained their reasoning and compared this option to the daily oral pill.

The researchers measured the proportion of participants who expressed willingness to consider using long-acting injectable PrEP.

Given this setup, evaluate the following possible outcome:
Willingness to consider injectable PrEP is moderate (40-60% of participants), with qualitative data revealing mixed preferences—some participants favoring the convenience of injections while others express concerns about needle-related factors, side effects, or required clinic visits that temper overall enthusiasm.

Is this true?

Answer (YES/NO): NO